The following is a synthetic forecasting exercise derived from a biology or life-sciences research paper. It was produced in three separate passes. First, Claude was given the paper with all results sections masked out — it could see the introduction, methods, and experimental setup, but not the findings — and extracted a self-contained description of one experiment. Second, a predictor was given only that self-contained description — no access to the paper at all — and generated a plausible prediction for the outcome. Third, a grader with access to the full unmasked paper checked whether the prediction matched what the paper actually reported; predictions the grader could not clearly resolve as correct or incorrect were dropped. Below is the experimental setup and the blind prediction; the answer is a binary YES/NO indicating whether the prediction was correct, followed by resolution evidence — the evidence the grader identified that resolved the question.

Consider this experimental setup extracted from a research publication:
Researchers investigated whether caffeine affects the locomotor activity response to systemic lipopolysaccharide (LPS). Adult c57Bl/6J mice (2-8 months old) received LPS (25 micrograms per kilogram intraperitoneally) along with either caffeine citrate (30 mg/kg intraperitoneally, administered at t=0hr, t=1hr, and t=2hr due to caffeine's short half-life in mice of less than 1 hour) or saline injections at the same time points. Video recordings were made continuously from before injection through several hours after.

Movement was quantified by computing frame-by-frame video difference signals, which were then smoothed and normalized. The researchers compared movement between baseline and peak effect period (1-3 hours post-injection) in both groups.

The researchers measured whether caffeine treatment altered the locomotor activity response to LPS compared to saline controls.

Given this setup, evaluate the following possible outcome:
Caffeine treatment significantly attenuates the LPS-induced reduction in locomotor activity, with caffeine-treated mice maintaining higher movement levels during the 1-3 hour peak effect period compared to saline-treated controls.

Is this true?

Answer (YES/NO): YES